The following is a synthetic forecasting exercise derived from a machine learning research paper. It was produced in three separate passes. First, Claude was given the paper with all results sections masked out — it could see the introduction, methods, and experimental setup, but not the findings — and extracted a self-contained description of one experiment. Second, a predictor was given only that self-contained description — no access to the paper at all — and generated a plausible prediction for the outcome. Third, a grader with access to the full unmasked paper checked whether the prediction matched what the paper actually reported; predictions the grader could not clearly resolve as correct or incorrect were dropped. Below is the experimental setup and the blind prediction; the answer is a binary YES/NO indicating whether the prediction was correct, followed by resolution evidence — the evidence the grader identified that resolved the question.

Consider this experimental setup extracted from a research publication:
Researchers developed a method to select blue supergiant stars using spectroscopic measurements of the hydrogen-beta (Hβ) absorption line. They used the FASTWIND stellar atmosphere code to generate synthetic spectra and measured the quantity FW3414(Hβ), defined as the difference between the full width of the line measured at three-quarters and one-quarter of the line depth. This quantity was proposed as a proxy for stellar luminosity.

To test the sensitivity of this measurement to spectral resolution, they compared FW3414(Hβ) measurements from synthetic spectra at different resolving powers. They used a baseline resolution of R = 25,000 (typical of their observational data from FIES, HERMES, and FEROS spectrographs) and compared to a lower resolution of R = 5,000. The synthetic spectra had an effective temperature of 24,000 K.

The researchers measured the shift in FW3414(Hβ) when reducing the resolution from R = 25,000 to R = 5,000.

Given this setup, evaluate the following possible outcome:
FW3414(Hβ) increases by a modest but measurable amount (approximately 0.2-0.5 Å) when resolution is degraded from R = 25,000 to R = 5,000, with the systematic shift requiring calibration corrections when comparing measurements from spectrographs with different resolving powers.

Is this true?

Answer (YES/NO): NO